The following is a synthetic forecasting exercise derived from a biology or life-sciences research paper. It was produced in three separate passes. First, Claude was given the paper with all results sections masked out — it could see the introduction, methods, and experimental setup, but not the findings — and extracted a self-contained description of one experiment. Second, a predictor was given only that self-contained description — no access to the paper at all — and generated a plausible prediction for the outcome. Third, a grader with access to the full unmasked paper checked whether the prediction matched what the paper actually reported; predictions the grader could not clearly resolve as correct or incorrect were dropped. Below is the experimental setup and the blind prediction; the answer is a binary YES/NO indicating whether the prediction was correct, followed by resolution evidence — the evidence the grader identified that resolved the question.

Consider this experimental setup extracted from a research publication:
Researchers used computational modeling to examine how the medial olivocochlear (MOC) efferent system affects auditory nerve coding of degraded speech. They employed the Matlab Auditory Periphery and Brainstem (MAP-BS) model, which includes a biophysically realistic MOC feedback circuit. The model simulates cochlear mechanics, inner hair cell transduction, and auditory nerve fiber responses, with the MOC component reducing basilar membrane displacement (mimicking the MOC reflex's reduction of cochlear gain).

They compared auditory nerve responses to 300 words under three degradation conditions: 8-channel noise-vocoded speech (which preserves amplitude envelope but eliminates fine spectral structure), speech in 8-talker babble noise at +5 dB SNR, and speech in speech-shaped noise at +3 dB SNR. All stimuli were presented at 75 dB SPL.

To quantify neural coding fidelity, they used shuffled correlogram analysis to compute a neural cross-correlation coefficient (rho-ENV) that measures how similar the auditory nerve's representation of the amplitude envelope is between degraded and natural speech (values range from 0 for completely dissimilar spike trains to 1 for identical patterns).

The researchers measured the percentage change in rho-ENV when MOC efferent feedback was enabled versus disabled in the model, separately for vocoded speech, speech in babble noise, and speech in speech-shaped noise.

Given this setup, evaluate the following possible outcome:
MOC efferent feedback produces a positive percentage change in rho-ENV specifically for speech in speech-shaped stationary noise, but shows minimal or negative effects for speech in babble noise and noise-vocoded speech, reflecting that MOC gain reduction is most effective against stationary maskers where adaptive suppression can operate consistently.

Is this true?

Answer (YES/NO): NO